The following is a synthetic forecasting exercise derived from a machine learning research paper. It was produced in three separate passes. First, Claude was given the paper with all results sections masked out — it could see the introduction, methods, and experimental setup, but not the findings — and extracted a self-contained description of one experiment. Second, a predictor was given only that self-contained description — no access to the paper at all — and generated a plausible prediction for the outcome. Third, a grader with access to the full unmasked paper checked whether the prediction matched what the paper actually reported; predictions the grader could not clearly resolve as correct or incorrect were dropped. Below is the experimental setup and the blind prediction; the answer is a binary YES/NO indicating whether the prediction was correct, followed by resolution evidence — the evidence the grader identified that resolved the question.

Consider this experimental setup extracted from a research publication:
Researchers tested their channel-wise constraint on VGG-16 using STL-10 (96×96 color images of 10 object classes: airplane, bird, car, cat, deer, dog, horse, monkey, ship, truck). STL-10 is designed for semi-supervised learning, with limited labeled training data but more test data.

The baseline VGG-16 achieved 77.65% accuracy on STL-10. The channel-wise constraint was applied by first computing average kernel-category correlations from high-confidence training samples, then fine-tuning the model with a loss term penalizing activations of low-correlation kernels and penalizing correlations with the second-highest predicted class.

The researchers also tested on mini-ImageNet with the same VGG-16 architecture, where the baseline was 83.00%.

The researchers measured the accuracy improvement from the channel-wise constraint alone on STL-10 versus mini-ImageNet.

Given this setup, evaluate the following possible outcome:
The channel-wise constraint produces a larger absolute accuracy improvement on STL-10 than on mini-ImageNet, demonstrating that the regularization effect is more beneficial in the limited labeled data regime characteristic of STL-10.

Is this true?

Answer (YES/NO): NO